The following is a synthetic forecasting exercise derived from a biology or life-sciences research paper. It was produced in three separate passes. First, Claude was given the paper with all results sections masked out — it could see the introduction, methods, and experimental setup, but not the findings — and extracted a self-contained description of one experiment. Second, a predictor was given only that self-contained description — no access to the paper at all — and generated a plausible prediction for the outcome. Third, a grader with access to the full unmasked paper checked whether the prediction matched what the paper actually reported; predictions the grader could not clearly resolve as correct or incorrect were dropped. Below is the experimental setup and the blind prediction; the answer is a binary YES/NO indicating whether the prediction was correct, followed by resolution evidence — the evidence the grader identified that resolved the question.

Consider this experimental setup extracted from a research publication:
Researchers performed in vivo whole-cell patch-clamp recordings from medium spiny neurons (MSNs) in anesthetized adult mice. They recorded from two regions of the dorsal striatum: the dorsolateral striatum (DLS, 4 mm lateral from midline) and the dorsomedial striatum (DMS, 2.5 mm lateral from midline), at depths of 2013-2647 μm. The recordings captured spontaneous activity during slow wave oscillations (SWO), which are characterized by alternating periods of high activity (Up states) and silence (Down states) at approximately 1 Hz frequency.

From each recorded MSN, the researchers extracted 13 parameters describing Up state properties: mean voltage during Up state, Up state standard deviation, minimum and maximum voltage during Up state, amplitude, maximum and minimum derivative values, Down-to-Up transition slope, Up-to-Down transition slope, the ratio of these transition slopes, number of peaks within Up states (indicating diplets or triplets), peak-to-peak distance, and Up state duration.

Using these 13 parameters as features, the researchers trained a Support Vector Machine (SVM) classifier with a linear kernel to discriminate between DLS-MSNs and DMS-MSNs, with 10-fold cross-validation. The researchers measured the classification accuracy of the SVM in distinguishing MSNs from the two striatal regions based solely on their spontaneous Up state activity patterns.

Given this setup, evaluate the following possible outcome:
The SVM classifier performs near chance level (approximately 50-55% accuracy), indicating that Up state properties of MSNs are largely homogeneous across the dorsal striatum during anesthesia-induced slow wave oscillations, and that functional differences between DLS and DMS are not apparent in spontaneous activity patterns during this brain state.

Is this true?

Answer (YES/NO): NO